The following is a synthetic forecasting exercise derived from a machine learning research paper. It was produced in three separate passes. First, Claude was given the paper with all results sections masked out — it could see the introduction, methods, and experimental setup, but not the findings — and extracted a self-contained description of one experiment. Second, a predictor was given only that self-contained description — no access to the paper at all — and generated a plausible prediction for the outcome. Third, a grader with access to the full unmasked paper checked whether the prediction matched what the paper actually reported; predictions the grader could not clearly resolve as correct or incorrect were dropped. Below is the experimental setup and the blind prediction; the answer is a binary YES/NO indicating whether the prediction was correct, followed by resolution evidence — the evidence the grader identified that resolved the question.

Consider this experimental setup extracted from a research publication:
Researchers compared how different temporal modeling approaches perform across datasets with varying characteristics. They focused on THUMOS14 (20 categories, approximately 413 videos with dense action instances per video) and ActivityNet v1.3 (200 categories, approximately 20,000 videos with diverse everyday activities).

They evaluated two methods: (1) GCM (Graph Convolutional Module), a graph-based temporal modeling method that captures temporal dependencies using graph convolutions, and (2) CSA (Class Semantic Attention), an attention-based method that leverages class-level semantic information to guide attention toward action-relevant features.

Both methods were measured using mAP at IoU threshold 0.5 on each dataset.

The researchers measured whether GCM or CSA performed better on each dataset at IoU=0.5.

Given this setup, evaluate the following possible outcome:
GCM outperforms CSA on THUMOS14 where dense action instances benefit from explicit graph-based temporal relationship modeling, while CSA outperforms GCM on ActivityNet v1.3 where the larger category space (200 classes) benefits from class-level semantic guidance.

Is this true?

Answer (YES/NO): YES